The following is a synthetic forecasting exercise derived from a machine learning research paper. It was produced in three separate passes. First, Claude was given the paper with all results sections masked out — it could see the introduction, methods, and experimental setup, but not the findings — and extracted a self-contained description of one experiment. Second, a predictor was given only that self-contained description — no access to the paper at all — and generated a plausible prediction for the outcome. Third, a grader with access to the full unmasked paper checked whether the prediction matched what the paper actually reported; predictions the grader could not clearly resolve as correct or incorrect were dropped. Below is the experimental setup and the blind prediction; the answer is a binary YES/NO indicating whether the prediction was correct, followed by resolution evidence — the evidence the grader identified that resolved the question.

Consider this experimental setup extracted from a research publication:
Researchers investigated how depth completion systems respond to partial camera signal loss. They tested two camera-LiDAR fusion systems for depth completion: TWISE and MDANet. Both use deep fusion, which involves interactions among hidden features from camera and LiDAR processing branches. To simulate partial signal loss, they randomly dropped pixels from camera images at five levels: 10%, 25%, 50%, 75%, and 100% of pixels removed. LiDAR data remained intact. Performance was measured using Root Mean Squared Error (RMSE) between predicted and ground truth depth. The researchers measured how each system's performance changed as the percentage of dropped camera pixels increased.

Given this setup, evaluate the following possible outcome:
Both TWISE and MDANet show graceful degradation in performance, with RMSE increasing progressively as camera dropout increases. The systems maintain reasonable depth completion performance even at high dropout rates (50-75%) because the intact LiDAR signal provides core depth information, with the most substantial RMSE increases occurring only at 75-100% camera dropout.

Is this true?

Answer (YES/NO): NO